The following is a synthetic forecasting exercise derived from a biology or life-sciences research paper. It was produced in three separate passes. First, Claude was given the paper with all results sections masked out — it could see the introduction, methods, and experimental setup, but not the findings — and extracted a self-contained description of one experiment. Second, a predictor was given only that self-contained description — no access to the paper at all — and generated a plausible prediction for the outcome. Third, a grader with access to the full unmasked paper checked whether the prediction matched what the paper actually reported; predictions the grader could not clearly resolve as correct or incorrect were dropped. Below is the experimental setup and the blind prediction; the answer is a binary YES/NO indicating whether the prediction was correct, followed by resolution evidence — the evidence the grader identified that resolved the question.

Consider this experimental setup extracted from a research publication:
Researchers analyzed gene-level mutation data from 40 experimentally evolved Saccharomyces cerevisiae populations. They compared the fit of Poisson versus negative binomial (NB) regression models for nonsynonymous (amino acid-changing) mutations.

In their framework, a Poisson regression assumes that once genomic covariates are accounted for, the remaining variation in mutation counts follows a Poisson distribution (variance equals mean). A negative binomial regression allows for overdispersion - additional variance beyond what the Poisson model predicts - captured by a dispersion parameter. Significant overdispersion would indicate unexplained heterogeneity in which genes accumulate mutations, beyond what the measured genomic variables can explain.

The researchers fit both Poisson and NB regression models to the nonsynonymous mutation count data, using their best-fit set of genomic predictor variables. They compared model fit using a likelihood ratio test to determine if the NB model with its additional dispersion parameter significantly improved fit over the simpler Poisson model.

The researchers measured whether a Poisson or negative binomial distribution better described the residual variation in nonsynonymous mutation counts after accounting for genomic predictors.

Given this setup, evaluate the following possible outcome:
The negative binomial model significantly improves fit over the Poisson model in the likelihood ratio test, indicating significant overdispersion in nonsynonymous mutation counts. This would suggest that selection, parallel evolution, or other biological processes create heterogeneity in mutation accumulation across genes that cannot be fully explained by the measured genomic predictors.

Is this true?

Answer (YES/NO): YES